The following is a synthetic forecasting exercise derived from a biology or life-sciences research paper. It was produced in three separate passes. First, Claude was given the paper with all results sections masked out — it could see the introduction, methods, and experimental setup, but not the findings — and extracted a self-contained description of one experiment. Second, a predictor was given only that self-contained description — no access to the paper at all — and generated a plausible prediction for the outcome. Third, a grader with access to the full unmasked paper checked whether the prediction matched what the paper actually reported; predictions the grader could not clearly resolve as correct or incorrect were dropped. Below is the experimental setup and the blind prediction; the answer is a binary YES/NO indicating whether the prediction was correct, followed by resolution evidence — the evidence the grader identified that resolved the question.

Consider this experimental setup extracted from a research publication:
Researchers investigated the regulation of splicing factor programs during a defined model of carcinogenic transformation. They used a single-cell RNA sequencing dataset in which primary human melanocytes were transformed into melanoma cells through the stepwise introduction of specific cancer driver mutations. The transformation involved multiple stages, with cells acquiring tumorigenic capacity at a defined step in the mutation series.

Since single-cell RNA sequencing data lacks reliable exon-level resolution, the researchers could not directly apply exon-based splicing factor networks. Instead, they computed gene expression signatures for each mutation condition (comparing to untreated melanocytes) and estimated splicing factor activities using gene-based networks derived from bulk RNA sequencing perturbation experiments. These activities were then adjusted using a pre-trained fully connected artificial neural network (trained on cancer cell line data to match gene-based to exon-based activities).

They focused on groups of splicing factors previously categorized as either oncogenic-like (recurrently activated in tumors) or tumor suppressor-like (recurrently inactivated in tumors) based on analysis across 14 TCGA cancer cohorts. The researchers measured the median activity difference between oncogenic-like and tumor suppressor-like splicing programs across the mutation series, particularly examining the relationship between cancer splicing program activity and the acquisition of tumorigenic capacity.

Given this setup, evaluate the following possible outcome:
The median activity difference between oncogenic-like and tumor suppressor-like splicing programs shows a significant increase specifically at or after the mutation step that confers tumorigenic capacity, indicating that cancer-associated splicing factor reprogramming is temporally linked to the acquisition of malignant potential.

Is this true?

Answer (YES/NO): YES